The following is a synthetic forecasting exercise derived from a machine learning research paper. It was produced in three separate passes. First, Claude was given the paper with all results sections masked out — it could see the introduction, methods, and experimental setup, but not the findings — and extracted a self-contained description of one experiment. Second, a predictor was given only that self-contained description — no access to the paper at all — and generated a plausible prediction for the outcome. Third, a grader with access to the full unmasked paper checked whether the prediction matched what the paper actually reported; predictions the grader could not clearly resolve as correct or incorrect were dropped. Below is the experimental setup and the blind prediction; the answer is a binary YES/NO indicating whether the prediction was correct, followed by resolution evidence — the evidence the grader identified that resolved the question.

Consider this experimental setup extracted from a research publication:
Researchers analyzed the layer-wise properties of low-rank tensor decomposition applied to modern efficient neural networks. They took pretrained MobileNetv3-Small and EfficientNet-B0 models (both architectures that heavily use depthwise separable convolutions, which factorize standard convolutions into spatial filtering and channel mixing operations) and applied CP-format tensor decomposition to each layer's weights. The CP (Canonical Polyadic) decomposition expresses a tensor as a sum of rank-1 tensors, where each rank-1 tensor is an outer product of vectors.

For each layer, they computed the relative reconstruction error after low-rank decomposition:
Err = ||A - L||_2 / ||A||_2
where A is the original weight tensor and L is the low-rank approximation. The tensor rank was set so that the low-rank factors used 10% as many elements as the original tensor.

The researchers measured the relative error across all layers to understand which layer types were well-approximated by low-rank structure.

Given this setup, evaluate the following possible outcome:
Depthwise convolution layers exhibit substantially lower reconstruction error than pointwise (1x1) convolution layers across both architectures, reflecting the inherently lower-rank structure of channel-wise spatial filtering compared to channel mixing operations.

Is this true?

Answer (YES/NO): YES